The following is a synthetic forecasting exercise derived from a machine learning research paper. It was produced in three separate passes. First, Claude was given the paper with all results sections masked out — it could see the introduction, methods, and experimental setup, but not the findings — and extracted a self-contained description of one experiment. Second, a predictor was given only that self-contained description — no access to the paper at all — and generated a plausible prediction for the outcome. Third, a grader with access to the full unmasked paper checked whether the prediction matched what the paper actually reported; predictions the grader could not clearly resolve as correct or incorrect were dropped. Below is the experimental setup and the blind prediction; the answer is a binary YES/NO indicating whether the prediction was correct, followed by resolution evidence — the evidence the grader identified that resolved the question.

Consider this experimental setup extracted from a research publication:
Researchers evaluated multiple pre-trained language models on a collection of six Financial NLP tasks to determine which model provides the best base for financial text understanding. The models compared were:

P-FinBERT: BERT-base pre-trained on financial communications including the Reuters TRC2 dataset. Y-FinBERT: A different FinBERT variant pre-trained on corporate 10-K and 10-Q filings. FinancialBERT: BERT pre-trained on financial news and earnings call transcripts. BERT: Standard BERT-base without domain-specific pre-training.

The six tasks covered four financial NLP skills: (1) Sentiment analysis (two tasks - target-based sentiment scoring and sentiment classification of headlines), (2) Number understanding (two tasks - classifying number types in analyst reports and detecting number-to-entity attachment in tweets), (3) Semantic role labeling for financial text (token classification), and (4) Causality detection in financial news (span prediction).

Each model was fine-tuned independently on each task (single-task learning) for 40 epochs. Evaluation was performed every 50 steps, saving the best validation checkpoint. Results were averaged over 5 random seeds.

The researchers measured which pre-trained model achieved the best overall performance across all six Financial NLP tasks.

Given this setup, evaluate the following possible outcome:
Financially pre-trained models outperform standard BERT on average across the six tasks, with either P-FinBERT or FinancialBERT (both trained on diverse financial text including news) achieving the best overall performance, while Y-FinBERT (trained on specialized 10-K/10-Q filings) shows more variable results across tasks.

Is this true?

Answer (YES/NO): NO